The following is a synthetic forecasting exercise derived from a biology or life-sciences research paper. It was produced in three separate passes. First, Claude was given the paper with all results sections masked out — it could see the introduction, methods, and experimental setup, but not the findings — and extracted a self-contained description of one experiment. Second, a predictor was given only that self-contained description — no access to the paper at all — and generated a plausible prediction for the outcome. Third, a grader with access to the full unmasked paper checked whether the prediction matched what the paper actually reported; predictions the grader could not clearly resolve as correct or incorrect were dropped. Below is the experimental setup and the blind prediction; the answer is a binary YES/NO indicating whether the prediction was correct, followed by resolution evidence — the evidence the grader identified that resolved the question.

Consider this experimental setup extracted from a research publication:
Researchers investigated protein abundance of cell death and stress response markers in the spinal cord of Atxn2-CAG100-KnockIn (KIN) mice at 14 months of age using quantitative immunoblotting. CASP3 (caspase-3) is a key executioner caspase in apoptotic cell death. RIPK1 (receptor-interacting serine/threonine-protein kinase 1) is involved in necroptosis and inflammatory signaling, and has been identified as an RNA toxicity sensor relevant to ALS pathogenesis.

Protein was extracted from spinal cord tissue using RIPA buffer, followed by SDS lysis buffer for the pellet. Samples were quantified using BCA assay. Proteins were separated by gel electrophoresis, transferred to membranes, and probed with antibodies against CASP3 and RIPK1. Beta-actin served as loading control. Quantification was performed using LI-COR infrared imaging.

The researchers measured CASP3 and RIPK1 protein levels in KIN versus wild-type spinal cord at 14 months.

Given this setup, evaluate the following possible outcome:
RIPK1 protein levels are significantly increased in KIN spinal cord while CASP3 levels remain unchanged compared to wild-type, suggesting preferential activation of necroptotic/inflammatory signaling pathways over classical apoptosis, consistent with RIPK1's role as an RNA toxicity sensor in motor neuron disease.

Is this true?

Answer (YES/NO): NO